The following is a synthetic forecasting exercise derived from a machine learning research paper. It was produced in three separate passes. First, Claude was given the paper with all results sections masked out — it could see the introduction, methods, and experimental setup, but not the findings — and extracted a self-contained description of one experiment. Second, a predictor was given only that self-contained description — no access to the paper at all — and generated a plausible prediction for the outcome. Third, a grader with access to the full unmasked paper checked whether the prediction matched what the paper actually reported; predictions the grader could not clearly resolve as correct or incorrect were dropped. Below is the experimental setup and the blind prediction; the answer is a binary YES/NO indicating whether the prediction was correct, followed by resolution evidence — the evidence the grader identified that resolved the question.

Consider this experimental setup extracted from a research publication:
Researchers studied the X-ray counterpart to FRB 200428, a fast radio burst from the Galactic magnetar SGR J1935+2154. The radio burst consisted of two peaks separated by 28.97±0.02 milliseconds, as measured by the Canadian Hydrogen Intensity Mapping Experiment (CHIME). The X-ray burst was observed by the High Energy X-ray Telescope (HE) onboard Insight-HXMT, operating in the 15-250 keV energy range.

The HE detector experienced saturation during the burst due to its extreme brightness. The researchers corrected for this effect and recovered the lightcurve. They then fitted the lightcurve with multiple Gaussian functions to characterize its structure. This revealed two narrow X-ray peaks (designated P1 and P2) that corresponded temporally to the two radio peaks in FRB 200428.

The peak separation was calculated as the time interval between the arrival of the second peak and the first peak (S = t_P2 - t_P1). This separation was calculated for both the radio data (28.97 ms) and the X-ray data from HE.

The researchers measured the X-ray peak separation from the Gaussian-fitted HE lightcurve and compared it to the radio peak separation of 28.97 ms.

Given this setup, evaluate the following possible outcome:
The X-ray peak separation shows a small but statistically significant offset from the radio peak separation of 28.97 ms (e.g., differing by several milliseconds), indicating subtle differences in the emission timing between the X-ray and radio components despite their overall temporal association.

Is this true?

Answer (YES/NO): YES